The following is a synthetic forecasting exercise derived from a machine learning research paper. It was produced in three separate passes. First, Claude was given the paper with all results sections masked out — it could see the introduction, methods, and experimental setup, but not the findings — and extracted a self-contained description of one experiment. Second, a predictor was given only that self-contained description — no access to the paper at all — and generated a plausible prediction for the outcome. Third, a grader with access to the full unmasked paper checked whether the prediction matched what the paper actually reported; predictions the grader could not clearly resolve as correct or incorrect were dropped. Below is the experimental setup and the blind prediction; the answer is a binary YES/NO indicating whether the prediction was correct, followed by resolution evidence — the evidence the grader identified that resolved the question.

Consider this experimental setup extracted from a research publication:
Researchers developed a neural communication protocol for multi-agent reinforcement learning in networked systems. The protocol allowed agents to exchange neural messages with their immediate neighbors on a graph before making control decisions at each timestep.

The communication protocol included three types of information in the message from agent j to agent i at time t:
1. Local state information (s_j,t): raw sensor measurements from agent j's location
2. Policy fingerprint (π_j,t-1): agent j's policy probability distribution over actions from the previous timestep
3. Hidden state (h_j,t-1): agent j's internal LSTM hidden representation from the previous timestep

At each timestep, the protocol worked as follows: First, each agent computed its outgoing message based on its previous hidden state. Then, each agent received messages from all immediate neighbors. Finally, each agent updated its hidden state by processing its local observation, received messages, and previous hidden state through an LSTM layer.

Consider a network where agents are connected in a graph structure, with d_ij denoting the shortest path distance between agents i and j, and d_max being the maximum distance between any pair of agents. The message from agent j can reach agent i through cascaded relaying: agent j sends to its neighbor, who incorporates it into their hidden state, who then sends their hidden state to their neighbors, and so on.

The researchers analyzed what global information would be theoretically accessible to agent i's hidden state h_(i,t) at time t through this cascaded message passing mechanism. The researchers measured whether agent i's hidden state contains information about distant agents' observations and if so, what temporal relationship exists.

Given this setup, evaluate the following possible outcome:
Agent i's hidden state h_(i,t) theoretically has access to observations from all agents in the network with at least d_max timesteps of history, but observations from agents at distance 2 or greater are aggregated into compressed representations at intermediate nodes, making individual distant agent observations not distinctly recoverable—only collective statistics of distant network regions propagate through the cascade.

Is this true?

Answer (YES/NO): NO